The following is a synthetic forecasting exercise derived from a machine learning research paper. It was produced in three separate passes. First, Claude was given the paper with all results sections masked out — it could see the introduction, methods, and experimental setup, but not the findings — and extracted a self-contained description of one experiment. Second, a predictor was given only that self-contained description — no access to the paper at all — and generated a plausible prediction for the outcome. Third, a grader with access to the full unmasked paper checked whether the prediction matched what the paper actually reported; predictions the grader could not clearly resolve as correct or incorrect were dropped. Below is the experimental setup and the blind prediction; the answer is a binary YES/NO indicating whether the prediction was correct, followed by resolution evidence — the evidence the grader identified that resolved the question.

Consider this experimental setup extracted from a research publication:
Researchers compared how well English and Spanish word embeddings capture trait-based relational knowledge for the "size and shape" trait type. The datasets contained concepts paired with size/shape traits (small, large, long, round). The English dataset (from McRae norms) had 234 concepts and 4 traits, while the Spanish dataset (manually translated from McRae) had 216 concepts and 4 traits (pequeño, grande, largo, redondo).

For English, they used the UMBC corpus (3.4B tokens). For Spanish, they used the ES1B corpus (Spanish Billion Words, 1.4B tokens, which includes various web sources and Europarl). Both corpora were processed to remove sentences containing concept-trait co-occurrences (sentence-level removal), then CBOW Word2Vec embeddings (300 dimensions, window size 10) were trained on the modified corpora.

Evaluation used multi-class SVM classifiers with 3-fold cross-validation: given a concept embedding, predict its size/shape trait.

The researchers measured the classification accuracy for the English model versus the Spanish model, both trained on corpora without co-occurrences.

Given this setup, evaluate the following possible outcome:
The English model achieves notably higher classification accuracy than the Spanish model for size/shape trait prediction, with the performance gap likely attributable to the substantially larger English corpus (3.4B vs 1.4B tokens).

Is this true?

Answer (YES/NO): NO